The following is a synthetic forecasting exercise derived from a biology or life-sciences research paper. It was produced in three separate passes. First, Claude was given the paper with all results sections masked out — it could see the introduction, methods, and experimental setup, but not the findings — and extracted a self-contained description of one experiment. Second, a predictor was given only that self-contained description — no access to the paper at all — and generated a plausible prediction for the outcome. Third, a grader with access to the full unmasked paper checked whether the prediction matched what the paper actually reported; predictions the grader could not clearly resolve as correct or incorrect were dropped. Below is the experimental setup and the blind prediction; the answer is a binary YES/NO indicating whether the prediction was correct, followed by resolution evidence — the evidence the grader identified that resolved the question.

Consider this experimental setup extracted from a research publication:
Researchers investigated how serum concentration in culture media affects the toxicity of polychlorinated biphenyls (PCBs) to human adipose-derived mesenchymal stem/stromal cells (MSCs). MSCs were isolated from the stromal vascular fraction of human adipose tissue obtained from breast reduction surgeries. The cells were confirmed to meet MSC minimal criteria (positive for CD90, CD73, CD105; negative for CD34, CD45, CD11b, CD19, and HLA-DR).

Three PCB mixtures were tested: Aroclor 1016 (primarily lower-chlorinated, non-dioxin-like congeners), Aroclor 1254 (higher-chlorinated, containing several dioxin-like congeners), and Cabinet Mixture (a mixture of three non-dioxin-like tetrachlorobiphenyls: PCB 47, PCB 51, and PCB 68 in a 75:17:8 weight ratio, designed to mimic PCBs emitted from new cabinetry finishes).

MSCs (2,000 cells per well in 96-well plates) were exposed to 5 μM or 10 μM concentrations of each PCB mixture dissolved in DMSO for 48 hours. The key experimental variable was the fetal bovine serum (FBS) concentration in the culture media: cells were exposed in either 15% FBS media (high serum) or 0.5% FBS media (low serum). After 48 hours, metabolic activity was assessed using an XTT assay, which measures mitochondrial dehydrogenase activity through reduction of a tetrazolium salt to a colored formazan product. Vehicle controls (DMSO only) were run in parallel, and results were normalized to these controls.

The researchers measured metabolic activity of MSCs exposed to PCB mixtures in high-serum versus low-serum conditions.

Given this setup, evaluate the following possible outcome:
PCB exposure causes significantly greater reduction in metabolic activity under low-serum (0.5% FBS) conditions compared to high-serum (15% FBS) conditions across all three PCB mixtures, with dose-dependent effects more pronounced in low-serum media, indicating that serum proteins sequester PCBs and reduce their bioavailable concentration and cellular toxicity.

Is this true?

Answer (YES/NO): YES